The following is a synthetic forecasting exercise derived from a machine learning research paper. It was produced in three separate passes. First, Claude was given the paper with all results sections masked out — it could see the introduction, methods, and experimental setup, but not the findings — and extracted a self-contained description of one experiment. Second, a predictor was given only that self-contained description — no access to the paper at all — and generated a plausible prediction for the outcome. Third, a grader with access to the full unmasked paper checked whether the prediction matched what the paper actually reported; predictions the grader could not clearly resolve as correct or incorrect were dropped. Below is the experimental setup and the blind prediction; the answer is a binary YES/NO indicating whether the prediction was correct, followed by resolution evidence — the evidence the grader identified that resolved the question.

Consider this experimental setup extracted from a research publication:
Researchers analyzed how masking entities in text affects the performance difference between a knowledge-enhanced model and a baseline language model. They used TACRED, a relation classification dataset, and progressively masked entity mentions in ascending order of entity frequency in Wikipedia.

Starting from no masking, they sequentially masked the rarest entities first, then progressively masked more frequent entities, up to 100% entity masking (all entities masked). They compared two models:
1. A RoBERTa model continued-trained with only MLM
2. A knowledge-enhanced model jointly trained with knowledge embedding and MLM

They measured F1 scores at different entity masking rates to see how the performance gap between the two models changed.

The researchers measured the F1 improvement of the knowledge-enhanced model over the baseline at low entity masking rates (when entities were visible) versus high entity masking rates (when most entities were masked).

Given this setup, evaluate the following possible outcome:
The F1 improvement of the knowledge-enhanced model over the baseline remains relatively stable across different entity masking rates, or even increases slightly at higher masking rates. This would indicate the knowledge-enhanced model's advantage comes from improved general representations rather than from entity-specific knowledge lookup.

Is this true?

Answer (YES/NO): NO